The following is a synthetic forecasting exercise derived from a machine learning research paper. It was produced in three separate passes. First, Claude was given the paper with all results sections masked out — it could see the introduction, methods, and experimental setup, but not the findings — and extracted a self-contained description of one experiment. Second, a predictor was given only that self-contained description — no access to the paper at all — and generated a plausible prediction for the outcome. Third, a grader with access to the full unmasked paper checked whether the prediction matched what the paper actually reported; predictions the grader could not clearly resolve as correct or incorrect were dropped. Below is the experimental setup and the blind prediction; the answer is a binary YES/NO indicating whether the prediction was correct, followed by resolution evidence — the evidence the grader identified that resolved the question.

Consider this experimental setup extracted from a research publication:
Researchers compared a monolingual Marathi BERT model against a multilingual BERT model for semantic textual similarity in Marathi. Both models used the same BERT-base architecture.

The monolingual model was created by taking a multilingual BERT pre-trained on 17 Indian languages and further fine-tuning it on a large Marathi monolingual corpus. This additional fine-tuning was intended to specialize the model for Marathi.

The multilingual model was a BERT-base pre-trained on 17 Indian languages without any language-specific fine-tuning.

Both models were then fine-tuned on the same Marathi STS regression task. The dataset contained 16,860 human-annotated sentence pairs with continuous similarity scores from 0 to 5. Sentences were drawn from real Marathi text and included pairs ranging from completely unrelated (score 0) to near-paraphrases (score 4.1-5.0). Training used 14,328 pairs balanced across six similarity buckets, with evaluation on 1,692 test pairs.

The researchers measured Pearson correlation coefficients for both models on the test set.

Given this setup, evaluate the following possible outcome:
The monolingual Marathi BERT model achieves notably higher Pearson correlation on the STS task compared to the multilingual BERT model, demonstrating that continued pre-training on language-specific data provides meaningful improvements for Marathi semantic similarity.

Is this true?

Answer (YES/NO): NO